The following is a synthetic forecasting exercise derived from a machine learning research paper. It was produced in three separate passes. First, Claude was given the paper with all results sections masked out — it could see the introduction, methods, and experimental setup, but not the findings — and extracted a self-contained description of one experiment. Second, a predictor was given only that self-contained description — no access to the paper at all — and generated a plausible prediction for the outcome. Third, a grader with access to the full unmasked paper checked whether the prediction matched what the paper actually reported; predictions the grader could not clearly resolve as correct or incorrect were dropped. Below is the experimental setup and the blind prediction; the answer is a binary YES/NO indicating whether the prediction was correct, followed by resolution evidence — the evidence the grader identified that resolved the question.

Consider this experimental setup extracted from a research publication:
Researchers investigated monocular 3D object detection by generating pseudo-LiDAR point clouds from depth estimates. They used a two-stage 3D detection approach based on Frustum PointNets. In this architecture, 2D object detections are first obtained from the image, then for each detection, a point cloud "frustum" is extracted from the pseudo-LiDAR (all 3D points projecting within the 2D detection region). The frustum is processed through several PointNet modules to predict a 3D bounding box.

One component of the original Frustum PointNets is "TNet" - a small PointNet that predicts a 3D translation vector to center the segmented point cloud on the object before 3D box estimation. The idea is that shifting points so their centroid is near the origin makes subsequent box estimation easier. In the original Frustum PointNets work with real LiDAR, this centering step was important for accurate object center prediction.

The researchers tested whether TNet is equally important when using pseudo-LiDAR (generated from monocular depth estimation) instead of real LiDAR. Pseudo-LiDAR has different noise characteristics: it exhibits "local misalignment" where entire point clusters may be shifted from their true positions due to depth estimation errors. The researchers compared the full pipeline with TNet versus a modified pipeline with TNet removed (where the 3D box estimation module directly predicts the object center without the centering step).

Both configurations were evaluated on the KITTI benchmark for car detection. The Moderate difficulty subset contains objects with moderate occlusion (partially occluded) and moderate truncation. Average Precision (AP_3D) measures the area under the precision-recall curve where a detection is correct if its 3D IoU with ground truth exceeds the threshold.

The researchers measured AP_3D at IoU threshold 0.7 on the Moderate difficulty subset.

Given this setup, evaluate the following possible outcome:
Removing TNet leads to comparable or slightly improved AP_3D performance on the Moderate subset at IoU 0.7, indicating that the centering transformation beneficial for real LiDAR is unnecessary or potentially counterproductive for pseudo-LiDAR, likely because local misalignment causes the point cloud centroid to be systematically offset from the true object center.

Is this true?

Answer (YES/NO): YES